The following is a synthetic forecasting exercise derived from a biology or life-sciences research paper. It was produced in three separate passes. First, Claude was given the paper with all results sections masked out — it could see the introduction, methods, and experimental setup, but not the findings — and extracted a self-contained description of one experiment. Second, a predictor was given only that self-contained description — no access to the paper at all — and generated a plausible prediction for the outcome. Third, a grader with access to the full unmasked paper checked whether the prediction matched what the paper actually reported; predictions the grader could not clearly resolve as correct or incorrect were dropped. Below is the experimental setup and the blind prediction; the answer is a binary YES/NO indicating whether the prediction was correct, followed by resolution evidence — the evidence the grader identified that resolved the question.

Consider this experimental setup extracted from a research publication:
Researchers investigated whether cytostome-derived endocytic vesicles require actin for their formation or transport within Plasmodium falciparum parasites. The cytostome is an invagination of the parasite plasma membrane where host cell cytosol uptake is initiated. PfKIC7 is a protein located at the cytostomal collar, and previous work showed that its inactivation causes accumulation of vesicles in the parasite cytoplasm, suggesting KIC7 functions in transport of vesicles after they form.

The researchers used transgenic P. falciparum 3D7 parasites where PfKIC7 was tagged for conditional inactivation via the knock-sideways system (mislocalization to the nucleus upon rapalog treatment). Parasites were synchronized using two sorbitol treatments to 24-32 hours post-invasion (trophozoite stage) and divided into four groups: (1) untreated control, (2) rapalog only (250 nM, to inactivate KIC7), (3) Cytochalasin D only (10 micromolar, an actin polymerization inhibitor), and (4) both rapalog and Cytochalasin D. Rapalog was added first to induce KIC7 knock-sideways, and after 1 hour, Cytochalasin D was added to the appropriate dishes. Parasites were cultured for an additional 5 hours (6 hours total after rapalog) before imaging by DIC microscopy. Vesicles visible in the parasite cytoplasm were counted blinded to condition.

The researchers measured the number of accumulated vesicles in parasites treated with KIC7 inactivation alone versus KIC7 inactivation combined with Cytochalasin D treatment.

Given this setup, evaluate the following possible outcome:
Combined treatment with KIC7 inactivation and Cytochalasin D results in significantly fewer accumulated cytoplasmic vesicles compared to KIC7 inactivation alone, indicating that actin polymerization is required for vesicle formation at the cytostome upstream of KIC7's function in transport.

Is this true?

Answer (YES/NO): NO